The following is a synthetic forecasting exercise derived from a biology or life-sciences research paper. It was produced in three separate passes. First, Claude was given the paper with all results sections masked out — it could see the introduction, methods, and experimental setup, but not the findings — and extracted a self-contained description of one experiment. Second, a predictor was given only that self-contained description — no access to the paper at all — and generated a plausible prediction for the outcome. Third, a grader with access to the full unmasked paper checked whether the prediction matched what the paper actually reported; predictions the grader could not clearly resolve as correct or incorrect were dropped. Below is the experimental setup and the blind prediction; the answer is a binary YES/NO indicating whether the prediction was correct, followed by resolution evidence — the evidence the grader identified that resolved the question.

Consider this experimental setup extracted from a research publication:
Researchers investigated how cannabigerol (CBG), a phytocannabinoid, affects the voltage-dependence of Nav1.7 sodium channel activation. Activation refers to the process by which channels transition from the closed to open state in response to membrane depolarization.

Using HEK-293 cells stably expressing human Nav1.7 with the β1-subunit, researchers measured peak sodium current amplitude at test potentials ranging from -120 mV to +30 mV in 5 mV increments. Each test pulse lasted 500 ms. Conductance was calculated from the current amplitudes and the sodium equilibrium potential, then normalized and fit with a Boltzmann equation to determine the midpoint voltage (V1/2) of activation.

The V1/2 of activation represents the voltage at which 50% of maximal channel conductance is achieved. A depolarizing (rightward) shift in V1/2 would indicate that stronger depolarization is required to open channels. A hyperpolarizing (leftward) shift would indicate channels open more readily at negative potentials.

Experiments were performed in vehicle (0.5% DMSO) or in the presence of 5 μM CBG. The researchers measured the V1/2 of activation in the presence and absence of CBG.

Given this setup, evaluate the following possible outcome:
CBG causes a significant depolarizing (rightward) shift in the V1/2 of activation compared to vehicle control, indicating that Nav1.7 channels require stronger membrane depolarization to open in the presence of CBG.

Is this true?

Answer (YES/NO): NO